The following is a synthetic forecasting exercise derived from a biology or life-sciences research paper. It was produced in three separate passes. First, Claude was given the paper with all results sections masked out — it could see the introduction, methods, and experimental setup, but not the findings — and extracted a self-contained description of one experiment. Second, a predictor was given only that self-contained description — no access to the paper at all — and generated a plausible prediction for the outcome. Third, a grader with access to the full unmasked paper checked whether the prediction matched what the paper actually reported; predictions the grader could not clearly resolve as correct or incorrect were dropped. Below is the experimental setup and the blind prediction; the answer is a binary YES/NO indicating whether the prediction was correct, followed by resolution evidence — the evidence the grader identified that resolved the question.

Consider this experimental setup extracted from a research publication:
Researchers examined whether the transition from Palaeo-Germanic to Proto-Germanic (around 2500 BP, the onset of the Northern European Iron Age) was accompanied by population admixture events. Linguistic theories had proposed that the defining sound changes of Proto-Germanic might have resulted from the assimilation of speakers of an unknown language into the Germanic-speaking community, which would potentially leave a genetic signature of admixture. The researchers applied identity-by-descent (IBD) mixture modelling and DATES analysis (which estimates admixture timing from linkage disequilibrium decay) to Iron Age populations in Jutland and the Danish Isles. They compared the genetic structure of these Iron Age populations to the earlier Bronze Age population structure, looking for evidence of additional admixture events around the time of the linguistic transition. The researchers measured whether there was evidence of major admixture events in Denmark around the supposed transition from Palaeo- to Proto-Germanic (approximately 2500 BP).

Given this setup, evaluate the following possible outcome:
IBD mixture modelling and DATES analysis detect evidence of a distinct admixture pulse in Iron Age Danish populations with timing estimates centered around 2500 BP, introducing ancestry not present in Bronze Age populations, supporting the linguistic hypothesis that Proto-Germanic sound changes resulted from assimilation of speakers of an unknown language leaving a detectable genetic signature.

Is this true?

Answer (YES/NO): NO